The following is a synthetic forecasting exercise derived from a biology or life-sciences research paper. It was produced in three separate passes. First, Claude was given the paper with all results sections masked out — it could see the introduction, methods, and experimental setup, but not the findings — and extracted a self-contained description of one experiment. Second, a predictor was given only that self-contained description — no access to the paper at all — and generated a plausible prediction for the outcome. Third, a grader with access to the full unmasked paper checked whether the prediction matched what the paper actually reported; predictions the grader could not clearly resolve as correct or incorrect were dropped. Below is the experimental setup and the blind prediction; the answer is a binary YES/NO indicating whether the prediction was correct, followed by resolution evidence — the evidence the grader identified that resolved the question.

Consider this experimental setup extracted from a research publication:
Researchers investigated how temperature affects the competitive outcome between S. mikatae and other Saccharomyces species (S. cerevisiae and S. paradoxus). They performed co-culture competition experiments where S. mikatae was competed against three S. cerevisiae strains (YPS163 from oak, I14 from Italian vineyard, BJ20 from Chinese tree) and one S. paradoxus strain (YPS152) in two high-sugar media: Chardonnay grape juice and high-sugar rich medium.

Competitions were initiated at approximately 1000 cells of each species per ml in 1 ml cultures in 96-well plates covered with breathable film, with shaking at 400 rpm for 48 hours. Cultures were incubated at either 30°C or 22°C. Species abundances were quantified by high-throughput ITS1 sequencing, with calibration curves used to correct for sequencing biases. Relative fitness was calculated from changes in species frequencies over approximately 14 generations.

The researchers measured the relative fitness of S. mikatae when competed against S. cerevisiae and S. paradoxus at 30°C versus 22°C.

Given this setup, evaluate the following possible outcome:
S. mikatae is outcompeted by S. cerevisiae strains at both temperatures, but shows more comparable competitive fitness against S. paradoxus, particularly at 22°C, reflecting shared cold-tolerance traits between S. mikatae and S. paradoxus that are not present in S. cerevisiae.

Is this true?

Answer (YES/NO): NO